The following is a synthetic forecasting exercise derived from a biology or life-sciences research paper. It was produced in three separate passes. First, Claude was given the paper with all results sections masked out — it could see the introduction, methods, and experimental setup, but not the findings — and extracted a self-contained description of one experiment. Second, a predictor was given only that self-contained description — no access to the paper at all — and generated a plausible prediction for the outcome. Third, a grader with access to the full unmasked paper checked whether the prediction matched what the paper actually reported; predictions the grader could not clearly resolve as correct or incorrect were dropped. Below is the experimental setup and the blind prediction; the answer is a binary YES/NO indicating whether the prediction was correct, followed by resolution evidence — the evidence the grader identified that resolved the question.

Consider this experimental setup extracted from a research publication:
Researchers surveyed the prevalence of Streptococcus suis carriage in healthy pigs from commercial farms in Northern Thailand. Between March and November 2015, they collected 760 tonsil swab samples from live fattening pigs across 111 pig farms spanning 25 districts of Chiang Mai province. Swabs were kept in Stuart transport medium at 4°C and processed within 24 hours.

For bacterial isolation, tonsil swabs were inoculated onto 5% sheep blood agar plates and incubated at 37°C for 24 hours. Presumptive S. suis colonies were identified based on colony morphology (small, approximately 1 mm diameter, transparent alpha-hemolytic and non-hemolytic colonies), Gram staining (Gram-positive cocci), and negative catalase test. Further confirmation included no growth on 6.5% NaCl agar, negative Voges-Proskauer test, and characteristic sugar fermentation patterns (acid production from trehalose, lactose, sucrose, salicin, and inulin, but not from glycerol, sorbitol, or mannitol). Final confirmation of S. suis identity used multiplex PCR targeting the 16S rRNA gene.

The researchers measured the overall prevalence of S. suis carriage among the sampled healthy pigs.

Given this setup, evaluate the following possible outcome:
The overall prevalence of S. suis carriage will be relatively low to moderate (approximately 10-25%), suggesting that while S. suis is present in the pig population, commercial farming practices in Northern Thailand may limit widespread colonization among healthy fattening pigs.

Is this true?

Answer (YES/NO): YES